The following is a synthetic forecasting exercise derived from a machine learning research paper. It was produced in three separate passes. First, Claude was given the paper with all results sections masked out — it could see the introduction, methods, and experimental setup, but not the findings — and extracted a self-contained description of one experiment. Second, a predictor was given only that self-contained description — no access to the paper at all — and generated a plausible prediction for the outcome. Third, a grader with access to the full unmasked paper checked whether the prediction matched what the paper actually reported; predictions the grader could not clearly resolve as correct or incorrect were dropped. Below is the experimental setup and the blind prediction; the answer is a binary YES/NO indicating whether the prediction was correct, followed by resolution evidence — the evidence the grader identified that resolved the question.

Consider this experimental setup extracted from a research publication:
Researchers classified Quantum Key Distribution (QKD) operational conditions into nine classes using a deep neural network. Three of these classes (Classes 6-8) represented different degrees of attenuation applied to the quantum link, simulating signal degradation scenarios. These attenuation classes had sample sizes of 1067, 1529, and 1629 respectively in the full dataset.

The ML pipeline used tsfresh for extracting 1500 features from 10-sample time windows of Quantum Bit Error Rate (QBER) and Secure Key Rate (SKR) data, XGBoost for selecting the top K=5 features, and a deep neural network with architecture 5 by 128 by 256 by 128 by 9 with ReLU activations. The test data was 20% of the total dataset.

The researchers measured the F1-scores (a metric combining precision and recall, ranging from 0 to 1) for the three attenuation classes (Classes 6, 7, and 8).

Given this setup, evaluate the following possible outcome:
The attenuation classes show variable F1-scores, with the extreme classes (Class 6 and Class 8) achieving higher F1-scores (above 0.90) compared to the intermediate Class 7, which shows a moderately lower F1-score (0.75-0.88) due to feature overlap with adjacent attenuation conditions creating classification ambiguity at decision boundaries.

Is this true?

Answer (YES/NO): NO